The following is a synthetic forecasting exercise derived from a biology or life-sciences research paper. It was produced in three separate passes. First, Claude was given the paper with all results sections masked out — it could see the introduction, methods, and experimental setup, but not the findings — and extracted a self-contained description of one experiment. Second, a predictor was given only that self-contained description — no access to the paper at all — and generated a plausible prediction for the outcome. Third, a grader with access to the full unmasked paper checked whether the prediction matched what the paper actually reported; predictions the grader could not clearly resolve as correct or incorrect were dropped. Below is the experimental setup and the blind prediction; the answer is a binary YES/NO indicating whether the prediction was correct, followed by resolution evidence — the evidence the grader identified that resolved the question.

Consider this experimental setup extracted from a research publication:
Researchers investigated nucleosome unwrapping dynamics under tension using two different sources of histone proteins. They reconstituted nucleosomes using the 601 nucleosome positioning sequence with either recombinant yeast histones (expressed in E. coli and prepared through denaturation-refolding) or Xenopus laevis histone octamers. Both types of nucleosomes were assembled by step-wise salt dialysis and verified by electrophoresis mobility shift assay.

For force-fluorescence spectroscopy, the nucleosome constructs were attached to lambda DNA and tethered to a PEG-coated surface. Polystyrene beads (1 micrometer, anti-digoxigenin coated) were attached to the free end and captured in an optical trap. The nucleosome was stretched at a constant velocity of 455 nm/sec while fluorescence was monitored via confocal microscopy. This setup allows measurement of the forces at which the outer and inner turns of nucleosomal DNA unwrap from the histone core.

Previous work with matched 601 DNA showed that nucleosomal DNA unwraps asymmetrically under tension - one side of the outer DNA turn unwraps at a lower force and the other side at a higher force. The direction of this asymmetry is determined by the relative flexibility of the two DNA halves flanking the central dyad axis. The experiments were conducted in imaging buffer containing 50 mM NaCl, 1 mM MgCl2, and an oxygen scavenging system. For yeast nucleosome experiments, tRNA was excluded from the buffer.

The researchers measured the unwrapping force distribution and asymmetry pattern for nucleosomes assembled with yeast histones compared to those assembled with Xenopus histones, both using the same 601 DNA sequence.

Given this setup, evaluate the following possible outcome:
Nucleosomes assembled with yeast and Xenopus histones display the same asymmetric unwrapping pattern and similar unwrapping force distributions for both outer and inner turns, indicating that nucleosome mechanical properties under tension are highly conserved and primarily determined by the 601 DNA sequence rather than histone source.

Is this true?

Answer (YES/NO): NO